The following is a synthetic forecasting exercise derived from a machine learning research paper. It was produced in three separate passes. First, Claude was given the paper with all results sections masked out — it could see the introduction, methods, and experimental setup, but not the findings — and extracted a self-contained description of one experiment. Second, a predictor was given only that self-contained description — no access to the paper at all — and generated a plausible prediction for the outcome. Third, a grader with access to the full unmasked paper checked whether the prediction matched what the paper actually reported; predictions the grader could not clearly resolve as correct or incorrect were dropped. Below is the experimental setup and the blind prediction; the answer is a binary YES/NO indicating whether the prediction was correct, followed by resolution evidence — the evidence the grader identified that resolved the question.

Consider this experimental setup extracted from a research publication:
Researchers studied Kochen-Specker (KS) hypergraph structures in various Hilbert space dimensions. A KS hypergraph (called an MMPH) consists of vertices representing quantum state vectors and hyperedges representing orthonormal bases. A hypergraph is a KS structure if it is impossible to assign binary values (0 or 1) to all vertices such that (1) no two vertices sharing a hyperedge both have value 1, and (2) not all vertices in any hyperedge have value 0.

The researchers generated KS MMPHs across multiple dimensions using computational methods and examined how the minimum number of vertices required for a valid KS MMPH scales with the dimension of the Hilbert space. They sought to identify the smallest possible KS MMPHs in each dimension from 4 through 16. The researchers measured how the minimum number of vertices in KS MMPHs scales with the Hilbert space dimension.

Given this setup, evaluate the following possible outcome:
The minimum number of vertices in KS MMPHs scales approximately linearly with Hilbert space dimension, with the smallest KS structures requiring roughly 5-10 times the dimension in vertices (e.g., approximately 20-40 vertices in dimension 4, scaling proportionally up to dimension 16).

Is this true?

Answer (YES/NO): NO